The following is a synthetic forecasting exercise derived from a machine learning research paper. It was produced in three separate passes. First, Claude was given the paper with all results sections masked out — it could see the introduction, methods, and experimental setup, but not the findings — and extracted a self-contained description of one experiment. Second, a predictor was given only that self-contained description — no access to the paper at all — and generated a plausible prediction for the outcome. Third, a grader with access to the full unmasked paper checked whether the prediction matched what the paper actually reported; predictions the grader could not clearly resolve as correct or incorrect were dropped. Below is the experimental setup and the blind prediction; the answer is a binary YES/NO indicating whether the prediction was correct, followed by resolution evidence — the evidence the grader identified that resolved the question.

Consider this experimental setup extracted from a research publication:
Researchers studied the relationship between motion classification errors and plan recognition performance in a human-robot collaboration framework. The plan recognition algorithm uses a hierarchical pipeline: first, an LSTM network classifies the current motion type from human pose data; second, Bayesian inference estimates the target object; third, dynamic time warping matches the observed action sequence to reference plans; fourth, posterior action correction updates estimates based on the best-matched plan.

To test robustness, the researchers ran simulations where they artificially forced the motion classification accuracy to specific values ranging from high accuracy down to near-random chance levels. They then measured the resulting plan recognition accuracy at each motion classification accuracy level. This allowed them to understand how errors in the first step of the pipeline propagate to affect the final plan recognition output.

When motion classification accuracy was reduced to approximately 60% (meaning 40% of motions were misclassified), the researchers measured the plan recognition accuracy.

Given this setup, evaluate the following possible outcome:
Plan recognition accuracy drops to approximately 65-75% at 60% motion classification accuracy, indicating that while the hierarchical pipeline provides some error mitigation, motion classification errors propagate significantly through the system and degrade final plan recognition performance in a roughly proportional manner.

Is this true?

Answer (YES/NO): NO